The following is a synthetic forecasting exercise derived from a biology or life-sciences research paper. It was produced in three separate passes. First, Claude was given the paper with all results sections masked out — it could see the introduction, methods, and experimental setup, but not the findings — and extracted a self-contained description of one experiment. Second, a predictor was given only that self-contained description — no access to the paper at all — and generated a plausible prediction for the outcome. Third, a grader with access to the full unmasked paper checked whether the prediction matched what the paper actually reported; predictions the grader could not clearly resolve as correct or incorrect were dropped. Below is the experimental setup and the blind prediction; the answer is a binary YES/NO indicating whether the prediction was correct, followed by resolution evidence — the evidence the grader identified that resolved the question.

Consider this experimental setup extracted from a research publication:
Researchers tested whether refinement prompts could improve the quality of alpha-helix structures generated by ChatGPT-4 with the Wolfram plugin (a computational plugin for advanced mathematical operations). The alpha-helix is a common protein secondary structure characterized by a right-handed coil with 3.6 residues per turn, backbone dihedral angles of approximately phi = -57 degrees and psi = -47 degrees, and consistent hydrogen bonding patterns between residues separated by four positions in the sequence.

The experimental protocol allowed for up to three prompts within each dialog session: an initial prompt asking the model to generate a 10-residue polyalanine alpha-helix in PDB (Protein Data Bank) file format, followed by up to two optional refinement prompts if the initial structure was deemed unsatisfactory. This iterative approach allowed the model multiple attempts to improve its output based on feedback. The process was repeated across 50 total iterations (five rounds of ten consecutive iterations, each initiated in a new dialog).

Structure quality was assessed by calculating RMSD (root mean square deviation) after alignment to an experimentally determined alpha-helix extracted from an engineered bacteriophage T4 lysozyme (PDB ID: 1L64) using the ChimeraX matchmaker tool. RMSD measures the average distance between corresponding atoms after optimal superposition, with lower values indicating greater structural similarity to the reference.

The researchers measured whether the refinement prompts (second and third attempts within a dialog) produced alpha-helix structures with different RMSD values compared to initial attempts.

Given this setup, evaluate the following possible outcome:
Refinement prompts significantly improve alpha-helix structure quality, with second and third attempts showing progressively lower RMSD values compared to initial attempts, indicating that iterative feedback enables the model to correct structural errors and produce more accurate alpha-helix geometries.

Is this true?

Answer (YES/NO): NO